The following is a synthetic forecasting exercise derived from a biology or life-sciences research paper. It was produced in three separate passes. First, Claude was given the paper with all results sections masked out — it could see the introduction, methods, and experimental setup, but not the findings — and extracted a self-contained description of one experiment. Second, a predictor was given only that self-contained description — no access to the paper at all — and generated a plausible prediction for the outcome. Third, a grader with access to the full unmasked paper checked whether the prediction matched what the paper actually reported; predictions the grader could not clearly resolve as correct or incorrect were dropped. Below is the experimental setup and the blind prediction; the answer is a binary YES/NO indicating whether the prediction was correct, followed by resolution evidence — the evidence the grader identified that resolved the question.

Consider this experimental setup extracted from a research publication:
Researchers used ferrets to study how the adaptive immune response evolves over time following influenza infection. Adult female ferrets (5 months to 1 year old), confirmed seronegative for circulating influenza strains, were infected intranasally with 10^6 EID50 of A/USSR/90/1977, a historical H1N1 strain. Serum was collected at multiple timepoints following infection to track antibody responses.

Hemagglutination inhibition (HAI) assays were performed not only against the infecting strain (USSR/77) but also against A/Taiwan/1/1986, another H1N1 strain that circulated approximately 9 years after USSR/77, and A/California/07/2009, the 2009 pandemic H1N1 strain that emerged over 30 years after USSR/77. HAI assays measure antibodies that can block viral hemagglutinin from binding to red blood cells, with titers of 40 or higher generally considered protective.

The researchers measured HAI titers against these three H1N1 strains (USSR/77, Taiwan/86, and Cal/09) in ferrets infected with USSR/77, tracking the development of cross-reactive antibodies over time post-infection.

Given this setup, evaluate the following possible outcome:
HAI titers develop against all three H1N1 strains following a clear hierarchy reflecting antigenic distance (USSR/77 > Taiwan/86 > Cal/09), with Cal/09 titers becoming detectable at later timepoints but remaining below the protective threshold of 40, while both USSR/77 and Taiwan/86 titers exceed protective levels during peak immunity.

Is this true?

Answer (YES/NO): NO